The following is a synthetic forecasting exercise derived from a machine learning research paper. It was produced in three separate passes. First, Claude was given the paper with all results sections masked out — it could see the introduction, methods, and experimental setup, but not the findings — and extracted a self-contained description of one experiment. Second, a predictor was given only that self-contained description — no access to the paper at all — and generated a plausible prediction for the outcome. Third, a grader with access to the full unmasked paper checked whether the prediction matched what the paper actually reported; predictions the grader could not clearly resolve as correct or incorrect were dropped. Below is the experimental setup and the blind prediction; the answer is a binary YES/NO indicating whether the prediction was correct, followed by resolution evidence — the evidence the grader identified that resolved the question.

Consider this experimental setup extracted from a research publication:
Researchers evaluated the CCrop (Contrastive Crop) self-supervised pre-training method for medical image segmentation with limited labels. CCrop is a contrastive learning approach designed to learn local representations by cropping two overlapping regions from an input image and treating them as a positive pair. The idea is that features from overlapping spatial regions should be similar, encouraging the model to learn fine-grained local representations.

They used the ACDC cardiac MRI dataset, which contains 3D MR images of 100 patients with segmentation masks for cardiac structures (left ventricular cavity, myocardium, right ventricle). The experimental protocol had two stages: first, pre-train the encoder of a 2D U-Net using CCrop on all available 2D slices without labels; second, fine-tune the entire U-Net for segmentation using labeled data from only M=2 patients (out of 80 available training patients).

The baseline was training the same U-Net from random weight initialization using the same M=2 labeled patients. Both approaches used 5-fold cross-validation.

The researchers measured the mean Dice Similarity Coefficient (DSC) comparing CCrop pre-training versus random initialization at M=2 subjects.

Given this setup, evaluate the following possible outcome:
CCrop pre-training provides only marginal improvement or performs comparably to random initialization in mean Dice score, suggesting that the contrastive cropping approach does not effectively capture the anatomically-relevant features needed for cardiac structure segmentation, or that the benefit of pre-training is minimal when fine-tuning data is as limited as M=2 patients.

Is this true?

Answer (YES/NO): NO